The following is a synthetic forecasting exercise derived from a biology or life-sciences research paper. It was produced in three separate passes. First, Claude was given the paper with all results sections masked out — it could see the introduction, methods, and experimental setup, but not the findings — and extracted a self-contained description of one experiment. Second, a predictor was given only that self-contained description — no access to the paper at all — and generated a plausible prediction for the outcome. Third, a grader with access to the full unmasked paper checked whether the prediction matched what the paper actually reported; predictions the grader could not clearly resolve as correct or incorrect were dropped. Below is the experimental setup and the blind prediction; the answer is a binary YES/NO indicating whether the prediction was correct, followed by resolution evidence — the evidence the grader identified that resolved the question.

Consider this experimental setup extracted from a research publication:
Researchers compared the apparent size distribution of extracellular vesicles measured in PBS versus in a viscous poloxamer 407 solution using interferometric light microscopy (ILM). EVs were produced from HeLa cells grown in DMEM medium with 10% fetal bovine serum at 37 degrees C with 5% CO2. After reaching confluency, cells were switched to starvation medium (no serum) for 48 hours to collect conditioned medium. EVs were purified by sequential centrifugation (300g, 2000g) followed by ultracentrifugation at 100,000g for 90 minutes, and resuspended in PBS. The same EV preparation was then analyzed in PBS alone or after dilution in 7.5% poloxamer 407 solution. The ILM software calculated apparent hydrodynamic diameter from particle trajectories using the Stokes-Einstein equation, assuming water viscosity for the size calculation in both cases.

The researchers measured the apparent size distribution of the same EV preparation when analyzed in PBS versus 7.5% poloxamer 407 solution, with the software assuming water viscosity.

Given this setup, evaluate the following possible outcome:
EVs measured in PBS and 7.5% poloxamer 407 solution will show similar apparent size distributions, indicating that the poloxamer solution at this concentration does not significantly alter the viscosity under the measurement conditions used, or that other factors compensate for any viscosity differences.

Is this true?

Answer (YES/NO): NO